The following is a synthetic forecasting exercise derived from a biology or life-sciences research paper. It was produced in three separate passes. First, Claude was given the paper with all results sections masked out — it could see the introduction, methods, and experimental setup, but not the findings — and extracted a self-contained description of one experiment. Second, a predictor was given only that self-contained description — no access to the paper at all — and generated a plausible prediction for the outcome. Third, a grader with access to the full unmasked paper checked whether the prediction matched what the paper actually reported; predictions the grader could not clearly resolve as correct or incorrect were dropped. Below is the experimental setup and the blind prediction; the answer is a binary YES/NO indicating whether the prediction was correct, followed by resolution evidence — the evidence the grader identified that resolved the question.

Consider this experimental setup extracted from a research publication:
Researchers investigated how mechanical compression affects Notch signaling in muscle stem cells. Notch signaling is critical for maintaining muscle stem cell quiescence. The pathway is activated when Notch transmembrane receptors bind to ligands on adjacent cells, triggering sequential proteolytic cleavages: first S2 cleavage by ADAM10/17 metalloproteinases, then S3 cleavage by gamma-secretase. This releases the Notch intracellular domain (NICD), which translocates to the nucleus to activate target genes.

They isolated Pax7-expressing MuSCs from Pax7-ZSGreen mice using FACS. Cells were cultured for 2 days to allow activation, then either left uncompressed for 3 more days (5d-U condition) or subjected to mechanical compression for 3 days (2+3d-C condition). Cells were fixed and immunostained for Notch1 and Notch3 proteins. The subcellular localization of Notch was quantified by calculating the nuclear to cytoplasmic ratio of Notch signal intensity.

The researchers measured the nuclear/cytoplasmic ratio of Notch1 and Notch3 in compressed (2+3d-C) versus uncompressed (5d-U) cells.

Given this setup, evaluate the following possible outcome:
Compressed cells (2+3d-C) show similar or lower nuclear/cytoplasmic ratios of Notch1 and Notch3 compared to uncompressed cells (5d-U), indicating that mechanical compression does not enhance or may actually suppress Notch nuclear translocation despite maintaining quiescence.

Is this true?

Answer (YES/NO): NO